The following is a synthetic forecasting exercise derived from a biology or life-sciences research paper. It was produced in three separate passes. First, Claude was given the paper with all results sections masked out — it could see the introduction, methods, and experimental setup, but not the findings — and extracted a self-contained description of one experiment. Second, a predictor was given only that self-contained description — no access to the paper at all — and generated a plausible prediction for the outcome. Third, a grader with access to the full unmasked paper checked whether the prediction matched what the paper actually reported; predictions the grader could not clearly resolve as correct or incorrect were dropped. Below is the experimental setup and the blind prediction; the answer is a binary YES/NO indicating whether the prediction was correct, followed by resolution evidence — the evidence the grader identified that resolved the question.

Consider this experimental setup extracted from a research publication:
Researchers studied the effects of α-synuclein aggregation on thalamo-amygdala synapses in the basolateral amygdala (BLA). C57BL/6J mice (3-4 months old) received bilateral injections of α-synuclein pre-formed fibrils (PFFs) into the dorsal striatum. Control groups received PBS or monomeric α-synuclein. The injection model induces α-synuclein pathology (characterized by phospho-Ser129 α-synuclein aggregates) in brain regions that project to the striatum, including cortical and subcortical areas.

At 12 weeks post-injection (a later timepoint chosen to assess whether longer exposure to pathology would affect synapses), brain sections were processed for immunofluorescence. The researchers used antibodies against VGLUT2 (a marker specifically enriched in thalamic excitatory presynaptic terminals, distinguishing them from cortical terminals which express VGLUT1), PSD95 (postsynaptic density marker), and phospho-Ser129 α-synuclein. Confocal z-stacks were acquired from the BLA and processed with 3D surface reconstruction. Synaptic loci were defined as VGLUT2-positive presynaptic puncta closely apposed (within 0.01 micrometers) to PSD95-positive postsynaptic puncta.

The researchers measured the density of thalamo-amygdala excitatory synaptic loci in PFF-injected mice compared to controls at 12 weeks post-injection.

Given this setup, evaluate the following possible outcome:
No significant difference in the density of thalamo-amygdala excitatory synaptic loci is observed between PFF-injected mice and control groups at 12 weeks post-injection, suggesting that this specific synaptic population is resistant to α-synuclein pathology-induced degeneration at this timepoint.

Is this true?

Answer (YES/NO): YES